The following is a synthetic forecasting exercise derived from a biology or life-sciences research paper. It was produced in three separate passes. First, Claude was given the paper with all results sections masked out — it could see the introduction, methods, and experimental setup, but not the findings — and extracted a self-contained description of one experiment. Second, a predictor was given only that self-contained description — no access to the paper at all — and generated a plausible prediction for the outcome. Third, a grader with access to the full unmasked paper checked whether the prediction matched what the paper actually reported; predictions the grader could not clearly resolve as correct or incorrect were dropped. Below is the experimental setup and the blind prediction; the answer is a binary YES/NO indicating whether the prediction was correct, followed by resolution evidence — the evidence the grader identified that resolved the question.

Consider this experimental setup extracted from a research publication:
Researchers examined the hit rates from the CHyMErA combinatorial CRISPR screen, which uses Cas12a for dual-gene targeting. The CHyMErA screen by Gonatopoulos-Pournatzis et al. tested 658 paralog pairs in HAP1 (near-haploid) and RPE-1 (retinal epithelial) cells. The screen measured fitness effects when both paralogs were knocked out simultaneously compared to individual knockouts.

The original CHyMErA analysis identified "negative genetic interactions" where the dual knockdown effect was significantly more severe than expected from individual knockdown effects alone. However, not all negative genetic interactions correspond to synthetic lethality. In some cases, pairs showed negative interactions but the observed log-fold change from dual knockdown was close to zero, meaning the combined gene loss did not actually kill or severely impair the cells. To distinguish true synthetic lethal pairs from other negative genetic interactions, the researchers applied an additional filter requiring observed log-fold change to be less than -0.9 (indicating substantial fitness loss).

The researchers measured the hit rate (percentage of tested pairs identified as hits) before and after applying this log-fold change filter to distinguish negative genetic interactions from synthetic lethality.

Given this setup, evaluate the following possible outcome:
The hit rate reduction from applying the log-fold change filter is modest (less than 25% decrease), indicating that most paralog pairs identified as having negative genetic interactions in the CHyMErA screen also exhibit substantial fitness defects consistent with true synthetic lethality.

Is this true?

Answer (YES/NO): NO